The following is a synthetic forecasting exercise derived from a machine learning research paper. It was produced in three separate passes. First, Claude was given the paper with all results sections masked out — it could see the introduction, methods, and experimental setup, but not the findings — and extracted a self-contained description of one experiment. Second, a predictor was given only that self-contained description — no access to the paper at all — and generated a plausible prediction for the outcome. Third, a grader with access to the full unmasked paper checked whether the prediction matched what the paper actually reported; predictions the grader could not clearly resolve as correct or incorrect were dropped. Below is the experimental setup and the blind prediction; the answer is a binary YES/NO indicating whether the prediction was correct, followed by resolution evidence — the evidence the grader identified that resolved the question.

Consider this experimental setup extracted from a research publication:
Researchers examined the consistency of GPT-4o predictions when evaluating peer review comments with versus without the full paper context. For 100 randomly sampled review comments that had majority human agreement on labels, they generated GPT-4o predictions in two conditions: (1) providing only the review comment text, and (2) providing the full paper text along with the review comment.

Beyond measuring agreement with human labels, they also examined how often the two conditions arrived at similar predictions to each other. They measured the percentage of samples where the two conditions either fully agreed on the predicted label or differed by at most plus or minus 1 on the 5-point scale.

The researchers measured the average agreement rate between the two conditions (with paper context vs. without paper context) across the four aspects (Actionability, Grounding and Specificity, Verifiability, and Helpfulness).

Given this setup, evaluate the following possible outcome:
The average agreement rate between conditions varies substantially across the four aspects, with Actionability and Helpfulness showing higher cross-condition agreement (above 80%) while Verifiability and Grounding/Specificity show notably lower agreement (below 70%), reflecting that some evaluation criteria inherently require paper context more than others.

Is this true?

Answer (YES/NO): NO